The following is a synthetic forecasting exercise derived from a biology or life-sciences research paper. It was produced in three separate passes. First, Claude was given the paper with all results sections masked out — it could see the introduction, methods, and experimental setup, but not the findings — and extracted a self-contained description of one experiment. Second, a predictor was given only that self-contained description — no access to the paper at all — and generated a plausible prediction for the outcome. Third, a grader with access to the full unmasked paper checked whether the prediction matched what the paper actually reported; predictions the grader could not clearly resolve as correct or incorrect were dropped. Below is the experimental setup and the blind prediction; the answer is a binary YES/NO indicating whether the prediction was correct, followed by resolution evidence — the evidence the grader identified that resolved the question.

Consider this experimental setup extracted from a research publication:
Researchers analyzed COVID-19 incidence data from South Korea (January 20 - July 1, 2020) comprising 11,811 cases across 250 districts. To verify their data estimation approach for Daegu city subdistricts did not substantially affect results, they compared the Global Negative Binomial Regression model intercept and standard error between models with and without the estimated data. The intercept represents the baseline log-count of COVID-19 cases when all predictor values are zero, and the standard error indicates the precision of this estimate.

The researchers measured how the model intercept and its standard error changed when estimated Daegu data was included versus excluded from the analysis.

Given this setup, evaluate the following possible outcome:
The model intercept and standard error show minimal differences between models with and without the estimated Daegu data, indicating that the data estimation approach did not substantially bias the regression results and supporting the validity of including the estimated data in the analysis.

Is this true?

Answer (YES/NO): YES